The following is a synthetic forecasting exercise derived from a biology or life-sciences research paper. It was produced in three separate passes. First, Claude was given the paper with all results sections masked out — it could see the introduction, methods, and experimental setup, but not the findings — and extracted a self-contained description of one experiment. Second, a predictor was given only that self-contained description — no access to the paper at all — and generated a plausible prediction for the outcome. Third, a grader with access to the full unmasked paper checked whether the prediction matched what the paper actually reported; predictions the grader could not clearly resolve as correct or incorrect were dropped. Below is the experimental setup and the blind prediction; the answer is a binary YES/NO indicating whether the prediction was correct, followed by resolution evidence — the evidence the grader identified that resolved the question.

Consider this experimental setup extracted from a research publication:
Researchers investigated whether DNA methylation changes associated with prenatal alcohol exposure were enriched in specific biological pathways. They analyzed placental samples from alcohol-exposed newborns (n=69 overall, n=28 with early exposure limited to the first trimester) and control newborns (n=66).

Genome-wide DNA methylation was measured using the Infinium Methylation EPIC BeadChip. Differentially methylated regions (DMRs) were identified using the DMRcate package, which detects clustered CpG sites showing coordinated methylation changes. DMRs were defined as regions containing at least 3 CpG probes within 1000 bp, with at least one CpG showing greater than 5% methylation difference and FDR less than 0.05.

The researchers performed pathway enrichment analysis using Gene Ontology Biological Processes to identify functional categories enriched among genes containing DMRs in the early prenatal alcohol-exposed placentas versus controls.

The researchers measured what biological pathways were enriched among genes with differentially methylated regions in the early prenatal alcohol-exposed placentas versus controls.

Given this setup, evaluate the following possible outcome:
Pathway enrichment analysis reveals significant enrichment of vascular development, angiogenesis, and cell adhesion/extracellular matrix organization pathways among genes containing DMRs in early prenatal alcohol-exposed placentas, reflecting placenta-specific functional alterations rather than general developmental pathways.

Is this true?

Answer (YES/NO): NO